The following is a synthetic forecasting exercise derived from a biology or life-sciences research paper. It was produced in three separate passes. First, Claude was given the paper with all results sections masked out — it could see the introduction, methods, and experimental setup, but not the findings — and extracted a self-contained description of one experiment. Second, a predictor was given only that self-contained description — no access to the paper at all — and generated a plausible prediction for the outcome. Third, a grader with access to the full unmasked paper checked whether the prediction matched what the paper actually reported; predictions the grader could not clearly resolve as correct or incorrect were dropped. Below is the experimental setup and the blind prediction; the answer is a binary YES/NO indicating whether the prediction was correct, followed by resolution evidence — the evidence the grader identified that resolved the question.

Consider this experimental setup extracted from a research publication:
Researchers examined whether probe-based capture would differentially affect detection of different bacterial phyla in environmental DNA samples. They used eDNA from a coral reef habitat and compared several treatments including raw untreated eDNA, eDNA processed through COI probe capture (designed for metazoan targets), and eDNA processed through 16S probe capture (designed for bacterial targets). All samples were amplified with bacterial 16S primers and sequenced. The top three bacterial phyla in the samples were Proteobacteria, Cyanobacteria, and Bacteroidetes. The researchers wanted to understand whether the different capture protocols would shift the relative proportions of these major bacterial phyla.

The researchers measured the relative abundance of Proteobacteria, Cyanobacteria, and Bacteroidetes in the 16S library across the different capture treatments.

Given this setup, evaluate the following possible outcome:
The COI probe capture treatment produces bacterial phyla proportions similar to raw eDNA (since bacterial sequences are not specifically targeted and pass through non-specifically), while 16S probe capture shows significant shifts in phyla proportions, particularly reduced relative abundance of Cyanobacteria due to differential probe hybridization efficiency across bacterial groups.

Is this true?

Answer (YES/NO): NO